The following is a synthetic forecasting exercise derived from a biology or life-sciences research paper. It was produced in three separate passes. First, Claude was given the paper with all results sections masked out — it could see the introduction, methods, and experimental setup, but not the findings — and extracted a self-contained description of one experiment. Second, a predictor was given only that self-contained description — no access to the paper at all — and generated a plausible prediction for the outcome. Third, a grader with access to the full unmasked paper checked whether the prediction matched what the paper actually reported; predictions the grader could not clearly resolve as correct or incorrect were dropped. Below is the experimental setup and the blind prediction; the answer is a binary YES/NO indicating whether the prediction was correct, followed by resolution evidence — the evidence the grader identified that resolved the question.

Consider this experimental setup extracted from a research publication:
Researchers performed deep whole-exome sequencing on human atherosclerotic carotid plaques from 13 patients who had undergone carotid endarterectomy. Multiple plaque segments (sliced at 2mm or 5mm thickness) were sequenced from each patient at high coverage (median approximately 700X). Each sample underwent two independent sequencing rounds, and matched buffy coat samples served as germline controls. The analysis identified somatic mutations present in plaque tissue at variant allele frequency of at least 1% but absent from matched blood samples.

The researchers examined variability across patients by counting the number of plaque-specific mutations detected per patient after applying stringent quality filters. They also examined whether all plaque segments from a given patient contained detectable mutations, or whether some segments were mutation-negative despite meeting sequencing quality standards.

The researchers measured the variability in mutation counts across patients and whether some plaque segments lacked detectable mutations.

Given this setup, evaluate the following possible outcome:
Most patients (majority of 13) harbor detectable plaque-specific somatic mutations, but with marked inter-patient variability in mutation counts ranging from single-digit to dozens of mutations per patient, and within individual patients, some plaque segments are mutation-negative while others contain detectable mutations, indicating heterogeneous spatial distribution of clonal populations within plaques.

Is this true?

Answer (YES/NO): NO